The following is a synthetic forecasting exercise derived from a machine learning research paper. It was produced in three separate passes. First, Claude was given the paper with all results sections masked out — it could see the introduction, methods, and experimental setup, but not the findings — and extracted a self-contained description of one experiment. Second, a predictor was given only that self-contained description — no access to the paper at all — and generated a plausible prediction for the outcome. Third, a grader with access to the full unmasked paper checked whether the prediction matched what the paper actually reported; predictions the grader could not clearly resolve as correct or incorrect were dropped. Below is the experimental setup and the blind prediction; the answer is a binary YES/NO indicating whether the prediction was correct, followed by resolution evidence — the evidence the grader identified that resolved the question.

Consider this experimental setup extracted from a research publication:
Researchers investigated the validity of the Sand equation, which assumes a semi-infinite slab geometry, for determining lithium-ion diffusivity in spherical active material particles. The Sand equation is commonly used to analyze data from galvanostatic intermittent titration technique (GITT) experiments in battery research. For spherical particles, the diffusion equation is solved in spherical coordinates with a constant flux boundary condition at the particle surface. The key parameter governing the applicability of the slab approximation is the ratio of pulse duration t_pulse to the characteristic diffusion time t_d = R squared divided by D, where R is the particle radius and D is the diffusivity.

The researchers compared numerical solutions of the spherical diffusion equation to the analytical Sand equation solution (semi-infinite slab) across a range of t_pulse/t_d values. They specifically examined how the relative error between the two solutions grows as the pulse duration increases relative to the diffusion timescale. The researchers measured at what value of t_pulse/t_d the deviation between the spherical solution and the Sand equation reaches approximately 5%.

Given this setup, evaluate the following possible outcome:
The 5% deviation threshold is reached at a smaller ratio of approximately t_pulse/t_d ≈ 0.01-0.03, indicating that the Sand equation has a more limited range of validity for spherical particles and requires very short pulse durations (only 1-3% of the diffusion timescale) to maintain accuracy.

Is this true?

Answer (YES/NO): YES